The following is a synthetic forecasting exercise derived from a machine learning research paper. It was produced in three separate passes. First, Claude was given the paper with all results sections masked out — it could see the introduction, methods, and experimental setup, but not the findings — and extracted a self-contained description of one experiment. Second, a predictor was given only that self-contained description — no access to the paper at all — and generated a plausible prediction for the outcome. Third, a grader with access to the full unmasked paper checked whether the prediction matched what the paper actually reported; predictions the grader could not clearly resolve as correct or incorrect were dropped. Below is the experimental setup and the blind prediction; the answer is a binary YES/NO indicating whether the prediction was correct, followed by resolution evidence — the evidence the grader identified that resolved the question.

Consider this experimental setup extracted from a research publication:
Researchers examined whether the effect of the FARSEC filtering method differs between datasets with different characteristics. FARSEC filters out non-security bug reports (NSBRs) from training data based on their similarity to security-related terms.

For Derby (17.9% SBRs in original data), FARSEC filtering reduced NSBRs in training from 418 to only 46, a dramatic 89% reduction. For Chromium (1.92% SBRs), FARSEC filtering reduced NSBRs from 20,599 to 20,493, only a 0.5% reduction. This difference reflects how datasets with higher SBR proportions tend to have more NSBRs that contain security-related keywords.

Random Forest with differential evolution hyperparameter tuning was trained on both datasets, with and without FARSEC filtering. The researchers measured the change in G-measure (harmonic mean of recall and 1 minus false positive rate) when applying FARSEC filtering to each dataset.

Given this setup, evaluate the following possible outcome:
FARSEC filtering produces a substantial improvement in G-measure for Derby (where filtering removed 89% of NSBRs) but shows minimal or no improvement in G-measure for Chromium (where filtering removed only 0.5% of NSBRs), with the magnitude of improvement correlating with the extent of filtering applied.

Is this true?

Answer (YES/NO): NO